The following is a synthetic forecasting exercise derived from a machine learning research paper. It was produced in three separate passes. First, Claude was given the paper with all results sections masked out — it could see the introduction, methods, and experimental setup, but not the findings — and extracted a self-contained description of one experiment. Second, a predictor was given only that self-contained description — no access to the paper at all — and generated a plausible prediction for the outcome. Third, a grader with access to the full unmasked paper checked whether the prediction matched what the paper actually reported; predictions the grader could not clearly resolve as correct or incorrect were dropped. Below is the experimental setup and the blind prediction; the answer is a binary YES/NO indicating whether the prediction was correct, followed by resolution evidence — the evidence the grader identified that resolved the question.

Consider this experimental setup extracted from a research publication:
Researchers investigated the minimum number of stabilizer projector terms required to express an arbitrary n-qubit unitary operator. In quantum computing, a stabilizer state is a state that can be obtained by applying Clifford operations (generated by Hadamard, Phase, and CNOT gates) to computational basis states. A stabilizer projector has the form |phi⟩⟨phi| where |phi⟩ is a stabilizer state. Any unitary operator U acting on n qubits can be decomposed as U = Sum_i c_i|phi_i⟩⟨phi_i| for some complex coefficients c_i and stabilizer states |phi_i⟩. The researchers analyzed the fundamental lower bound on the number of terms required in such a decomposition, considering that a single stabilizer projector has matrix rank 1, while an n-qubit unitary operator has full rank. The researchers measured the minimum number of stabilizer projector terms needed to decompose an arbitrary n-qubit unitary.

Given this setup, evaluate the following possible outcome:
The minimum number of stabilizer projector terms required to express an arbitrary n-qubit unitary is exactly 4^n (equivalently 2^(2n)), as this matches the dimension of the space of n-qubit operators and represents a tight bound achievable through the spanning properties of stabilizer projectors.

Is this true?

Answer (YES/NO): NO